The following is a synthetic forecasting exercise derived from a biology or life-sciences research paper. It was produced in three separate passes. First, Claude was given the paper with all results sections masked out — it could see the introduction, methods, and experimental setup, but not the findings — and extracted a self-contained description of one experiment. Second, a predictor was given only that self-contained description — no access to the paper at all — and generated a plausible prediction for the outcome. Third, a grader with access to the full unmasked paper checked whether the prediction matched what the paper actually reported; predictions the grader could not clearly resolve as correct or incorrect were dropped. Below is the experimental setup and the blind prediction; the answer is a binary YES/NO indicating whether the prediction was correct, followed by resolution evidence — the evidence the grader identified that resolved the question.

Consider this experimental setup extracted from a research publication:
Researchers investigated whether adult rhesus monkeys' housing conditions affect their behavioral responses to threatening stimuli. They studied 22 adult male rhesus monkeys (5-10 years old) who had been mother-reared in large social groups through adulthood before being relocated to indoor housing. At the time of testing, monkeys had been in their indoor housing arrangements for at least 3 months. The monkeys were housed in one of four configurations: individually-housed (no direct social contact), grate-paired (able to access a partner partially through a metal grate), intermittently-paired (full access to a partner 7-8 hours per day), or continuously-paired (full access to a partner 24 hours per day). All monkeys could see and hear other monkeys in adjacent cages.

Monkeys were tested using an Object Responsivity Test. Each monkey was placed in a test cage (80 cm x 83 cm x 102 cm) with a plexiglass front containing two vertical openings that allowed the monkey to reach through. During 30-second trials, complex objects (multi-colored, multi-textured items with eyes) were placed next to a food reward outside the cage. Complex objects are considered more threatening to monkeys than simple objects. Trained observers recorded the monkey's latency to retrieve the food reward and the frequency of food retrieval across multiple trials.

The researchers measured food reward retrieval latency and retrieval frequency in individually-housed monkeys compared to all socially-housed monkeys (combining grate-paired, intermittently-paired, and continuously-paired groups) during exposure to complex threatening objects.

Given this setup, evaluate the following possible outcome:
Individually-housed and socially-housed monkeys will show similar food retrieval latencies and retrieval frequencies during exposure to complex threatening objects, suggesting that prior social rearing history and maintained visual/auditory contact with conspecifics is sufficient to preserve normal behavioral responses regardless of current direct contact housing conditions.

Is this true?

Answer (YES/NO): NO